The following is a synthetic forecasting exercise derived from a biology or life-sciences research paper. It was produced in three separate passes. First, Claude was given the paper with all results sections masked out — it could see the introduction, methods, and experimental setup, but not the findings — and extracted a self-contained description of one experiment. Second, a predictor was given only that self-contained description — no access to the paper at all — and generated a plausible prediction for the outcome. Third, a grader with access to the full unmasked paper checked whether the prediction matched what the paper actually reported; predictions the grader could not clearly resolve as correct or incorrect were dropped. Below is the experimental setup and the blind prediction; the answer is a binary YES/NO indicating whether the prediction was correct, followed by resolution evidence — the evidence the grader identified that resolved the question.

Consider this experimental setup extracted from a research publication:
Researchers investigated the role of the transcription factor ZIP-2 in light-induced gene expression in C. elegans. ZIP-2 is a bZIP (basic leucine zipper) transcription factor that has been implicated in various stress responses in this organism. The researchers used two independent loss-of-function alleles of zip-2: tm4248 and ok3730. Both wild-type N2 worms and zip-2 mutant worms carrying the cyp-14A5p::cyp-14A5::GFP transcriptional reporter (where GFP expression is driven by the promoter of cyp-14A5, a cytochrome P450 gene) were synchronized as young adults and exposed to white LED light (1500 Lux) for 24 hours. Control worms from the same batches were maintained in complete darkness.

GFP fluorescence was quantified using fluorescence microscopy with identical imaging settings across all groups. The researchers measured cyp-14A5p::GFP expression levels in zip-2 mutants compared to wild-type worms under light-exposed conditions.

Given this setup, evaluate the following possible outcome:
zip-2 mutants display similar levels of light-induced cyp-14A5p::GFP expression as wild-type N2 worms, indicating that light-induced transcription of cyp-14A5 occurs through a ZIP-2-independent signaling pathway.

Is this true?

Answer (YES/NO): NO